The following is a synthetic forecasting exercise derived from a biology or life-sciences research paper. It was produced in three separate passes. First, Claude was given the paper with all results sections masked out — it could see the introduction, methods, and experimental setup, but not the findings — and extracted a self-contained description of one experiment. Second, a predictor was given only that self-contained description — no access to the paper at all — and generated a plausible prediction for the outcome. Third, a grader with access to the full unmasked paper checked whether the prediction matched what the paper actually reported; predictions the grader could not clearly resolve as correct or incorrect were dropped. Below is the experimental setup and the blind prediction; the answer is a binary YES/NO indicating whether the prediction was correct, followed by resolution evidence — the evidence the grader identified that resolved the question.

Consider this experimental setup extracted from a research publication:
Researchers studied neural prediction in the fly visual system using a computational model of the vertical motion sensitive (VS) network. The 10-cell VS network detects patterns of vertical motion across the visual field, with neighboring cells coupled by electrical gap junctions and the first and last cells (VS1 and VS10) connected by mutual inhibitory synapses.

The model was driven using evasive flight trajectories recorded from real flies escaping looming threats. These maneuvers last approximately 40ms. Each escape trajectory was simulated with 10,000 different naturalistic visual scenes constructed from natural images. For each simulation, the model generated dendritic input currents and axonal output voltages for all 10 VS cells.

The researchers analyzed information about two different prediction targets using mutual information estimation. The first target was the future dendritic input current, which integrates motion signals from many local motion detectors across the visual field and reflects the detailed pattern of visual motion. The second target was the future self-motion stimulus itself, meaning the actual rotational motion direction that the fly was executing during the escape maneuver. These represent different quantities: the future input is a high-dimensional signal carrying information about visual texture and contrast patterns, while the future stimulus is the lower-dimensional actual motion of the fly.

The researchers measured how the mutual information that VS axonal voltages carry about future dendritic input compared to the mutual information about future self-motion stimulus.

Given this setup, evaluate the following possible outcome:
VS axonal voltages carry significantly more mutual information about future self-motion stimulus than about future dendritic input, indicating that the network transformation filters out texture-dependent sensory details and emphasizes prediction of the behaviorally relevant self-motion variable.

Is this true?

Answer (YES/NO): NO